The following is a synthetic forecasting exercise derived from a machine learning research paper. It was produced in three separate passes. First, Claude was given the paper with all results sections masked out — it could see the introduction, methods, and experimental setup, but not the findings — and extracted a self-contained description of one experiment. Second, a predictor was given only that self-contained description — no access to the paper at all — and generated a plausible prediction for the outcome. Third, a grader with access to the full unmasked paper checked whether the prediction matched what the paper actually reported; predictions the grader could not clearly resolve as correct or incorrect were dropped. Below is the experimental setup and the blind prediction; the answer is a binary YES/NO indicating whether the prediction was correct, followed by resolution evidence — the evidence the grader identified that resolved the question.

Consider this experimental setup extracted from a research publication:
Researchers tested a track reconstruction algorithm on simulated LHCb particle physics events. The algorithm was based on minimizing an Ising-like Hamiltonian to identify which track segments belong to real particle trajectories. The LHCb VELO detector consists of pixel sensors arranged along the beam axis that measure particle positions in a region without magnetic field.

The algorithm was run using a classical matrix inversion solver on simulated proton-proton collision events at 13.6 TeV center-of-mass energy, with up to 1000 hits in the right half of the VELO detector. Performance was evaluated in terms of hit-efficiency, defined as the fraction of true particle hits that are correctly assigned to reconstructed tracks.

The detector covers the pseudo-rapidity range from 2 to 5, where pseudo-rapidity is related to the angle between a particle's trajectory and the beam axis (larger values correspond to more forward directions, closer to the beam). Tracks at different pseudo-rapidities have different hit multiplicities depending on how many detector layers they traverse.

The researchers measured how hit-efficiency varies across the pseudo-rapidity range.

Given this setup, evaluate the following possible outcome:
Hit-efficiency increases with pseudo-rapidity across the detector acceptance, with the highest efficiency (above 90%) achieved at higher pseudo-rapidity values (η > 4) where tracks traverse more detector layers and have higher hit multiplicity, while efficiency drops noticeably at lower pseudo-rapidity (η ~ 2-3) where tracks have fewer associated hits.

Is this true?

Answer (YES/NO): NO